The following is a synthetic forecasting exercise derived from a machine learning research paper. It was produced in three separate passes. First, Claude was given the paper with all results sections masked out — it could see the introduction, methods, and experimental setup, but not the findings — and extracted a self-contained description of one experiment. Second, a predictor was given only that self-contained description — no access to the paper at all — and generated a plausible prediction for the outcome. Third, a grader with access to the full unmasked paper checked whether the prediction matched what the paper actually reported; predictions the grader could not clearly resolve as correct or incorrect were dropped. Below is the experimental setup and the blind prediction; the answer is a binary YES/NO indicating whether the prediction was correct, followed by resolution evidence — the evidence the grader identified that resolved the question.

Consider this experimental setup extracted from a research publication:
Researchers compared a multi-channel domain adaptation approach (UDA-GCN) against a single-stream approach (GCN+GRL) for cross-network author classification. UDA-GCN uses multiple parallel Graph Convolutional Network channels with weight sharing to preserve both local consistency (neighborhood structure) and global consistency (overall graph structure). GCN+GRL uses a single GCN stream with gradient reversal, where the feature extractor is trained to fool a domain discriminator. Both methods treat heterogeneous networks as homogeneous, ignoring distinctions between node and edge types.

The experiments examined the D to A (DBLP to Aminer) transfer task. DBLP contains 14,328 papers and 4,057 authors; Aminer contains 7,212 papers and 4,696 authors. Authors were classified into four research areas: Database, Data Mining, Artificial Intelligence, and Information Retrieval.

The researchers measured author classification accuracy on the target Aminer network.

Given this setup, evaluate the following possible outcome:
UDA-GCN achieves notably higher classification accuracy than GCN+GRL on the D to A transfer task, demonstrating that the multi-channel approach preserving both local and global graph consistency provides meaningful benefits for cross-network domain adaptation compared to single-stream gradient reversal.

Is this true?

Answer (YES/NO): YES